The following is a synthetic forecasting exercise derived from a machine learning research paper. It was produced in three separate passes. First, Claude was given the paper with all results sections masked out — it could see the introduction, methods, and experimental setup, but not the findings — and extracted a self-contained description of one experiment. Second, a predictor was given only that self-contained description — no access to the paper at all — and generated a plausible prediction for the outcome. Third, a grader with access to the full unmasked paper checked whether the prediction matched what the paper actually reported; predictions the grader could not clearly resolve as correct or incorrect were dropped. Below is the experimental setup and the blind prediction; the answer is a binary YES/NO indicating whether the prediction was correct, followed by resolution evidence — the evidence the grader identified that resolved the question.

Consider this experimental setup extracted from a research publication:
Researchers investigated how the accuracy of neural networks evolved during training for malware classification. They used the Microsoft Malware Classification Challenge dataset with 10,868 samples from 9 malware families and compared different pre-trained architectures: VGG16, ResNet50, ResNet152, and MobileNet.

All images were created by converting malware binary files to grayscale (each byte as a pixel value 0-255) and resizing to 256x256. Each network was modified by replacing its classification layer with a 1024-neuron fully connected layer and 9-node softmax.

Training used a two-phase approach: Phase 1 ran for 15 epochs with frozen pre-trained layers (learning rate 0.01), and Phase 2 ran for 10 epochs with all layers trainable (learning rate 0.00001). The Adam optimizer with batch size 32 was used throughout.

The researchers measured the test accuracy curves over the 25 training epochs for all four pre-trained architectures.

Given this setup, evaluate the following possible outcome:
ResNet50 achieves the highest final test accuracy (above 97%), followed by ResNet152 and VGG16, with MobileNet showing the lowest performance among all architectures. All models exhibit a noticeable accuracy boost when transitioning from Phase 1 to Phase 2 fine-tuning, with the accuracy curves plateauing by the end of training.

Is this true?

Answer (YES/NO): NO